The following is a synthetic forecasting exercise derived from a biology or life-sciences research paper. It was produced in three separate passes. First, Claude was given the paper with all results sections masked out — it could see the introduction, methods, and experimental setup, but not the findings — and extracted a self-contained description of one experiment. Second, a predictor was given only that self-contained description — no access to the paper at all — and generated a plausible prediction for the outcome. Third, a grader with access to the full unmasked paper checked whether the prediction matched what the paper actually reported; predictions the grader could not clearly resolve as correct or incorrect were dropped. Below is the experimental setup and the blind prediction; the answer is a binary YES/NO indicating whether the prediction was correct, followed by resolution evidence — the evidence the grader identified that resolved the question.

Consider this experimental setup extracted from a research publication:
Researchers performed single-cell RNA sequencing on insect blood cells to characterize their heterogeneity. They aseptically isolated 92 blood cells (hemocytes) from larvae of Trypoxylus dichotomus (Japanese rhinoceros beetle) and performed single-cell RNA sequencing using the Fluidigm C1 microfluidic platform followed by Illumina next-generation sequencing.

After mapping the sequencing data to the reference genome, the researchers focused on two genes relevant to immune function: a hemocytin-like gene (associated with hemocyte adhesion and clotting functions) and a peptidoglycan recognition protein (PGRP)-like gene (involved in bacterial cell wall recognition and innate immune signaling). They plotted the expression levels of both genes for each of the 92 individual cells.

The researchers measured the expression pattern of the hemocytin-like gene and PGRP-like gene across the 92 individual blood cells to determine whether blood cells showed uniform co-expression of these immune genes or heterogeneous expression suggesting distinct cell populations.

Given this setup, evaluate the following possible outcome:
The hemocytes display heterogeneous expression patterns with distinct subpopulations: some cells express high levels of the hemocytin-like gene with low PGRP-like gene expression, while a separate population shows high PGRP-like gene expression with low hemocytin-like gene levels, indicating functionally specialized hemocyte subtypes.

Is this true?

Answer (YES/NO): YES